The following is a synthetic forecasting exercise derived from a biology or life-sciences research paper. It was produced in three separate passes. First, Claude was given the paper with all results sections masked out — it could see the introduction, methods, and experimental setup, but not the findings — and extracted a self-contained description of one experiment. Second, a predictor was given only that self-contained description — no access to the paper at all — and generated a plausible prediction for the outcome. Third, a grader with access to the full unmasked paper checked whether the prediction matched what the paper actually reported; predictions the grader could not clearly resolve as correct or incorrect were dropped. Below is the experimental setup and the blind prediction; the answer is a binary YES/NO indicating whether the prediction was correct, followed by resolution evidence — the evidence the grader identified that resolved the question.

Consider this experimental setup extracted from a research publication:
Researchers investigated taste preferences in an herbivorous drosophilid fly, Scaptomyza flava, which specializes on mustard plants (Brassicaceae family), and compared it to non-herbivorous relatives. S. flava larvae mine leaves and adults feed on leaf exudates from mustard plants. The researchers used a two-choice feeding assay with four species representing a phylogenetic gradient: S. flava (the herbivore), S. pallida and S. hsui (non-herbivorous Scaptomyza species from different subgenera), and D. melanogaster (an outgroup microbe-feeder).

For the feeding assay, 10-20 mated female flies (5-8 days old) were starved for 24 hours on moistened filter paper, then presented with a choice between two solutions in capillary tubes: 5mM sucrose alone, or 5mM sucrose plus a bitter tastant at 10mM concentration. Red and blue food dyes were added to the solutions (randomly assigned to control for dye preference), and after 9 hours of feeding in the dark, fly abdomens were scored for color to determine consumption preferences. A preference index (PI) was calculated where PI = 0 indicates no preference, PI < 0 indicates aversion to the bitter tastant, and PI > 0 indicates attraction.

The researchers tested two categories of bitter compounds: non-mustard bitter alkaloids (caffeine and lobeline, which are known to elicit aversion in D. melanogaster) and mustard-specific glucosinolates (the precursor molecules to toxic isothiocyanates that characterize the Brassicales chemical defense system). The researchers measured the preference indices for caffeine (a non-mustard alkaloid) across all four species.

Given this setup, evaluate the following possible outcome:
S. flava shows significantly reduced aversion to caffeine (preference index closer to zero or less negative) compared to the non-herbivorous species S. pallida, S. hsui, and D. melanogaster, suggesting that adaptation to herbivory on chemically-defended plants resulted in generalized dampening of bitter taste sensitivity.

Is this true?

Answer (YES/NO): NO